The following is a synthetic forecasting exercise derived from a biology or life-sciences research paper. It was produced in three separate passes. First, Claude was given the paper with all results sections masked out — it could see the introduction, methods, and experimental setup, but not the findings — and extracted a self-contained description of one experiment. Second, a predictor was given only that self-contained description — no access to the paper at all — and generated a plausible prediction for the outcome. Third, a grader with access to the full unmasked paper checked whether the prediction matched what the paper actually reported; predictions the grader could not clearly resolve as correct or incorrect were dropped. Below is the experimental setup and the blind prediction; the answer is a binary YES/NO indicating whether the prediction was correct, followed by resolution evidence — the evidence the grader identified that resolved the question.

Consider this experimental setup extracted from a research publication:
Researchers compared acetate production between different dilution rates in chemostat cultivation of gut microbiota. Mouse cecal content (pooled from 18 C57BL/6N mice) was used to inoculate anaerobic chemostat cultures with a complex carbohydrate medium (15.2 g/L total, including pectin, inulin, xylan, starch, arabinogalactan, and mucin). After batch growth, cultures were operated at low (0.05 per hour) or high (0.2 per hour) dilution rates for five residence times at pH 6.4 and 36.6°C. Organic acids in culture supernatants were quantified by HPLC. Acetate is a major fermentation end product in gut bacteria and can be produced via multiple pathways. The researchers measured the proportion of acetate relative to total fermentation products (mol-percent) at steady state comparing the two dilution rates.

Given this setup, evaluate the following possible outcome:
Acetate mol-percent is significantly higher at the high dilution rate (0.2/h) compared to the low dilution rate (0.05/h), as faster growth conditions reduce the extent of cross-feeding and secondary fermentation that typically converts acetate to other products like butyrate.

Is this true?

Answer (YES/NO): NO